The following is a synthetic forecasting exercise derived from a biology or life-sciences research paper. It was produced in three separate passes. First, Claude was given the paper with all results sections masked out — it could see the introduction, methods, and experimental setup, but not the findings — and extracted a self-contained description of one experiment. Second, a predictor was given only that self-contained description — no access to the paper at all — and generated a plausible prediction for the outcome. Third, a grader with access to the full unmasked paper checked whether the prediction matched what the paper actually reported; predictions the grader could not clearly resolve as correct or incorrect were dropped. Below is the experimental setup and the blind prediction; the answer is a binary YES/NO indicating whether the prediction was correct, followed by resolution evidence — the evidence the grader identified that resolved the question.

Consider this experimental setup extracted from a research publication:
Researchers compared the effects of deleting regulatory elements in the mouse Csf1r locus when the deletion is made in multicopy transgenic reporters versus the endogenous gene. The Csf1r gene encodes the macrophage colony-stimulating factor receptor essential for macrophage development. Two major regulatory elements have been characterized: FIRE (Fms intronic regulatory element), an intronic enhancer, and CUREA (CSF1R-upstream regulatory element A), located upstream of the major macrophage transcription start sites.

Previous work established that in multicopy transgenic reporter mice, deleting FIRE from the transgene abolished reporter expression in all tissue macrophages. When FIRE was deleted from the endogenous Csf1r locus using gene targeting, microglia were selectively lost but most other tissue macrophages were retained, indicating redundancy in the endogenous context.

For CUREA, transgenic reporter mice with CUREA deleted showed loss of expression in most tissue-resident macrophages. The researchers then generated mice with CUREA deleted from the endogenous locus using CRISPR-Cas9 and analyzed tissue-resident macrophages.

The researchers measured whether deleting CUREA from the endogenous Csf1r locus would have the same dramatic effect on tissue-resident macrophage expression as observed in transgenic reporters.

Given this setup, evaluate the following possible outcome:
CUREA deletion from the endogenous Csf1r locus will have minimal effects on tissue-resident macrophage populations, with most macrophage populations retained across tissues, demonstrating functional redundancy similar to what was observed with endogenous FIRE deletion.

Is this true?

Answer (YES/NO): YES